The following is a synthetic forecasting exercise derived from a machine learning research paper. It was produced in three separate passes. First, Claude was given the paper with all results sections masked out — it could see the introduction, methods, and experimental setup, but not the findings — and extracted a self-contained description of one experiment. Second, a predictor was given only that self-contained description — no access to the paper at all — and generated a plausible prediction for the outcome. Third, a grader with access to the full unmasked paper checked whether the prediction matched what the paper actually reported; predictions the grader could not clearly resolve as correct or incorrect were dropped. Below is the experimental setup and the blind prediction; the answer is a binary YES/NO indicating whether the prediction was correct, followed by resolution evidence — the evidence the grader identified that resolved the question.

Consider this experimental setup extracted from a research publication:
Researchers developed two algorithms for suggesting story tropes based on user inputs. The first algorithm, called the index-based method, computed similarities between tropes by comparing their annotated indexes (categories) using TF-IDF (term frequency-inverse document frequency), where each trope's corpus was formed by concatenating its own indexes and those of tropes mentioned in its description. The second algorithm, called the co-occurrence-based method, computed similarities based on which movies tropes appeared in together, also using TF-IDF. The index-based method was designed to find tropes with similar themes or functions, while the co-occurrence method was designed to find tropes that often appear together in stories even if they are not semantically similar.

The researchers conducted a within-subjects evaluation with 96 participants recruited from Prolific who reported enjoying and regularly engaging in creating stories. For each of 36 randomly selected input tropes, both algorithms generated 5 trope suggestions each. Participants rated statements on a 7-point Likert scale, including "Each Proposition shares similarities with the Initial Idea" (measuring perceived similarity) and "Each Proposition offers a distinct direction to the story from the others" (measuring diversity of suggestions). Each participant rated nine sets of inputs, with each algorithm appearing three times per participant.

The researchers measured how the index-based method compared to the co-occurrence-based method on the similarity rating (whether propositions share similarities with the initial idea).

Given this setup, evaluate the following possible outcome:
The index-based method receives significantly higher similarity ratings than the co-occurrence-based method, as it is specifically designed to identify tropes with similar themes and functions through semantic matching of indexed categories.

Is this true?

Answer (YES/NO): YES